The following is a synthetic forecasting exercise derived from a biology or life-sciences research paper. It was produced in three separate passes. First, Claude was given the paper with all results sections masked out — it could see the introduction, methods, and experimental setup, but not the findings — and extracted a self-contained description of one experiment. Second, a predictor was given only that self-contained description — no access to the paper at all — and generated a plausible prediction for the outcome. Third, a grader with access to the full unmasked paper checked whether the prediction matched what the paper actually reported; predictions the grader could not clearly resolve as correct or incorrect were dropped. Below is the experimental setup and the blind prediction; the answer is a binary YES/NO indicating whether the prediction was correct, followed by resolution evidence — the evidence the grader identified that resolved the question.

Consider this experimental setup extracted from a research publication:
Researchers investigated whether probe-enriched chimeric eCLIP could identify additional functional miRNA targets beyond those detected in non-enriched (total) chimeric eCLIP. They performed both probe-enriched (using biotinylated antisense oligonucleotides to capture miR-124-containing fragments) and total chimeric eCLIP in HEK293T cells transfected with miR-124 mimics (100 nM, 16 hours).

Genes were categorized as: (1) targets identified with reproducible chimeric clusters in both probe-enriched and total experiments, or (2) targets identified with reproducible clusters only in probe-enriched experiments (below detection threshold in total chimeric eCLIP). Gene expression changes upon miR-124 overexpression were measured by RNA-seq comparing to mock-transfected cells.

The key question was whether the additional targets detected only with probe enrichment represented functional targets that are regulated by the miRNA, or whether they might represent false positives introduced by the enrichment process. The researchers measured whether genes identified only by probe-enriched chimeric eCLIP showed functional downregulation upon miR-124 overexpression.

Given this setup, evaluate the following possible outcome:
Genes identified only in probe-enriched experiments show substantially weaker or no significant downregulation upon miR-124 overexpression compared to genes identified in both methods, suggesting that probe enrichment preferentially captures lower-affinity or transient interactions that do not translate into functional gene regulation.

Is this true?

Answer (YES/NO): NO